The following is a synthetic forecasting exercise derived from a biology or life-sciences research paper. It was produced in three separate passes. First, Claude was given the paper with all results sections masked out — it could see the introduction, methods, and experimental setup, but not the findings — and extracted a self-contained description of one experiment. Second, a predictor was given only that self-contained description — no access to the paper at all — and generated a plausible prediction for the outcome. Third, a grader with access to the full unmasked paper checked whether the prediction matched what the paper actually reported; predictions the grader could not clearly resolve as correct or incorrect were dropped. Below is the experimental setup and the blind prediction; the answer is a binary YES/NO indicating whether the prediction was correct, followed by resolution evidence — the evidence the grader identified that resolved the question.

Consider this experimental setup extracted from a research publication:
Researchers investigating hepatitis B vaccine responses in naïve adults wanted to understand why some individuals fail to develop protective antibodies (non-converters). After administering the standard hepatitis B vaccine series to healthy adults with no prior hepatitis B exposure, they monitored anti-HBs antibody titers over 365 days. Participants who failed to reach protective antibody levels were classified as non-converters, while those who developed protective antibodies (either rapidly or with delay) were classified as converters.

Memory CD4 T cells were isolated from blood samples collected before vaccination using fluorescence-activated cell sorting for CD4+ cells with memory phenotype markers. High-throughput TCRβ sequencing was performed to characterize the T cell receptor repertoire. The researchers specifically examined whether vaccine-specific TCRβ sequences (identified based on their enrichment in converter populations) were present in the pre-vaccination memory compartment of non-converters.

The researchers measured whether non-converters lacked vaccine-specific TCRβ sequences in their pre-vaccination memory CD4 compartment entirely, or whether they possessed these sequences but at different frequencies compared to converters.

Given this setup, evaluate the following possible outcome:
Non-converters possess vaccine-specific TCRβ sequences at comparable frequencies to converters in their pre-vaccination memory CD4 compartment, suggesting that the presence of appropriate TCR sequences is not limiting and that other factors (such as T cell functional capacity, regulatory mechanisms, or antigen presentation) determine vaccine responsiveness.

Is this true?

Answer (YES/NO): YES